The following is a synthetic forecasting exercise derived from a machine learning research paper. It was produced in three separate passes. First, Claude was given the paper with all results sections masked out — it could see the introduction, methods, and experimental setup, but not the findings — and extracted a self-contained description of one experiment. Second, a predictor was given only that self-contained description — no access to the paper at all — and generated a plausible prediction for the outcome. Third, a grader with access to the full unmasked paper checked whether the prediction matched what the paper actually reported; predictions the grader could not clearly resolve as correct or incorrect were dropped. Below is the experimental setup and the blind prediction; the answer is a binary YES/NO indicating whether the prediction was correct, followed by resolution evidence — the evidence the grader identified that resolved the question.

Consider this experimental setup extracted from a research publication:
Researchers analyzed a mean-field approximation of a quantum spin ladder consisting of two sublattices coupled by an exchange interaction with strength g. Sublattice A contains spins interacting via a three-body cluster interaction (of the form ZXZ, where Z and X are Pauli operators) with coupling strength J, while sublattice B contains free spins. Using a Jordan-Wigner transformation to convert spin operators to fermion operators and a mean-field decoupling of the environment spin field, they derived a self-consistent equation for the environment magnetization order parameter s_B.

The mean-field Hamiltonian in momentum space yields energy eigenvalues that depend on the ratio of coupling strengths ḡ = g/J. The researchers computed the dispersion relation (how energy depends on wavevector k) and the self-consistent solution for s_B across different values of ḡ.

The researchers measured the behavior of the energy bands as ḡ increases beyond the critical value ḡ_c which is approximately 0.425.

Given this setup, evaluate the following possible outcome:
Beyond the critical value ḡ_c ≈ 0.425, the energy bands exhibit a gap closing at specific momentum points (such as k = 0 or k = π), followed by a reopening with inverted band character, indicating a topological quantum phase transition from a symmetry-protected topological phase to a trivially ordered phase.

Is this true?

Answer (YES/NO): NO